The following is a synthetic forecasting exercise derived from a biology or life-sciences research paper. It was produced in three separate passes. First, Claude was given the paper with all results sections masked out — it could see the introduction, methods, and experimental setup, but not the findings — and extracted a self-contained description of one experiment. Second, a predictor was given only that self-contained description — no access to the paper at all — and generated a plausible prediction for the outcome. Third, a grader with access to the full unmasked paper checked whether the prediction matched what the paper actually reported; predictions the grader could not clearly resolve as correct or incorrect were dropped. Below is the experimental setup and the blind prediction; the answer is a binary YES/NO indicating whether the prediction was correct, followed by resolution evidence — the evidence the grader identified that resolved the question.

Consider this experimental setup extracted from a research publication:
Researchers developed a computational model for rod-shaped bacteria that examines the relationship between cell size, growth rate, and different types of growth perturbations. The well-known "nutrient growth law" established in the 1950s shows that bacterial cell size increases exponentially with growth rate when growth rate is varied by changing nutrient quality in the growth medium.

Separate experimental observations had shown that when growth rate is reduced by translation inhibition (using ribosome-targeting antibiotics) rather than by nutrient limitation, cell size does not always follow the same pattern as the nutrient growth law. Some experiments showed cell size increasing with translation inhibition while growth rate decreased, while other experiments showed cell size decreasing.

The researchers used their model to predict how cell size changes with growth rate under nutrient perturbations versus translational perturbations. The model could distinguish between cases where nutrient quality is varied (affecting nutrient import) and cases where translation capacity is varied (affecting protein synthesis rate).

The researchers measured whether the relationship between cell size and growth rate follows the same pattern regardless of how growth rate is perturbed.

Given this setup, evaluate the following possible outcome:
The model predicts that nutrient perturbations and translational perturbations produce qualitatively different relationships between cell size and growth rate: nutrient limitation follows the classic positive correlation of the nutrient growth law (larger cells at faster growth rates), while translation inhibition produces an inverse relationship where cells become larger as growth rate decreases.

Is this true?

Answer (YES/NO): NO